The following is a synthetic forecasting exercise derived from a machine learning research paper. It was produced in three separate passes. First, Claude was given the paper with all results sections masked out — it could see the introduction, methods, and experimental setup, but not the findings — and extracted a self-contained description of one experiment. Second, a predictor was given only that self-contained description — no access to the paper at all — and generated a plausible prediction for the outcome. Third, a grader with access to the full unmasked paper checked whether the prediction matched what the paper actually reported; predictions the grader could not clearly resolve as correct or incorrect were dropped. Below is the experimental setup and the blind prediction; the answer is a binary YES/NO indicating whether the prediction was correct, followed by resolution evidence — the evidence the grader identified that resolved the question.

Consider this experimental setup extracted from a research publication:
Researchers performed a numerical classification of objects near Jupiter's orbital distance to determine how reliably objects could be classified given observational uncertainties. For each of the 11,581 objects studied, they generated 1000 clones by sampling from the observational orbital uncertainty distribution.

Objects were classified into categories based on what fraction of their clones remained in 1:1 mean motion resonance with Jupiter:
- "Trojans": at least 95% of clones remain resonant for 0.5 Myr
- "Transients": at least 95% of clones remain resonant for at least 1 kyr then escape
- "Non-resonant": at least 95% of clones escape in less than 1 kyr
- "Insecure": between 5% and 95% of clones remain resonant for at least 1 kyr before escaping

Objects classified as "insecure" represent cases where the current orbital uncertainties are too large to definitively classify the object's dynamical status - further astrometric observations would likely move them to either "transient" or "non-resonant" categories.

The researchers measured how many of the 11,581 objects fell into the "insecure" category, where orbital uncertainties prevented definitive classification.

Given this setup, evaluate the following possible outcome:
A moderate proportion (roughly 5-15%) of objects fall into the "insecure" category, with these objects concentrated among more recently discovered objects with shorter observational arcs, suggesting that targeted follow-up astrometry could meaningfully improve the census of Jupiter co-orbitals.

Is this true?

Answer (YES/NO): NO